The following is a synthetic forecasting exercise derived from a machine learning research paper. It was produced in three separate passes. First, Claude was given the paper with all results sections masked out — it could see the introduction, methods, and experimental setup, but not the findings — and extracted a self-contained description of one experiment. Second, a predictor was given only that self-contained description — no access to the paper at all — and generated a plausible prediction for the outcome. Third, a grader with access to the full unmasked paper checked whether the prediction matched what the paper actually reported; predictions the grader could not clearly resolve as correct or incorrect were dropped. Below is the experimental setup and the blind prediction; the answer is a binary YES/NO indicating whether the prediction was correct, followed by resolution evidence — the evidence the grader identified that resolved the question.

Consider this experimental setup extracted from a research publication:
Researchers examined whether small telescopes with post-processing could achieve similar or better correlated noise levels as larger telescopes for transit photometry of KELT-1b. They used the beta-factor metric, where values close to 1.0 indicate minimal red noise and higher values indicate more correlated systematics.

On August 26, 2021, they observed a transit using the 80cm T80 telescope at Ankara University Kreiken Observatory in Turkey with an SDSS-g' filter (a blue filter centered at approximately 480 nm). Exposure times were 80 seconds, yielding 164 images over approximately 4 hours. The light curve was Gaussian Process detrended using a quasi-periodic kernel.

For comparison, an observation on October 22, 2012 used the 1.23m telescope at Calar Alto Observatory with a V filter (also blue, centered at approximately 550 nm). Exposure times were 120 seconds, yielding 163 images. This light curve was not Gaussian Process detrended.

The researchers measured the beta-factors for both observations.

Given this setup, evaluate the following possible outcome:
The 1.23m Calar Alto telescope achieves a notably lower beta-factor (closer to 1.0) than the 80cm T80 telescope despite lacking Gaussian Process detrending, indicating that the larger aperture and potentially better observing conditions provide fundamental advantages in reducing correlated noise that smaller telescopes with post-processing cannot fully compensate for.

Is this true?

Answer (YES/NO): NO